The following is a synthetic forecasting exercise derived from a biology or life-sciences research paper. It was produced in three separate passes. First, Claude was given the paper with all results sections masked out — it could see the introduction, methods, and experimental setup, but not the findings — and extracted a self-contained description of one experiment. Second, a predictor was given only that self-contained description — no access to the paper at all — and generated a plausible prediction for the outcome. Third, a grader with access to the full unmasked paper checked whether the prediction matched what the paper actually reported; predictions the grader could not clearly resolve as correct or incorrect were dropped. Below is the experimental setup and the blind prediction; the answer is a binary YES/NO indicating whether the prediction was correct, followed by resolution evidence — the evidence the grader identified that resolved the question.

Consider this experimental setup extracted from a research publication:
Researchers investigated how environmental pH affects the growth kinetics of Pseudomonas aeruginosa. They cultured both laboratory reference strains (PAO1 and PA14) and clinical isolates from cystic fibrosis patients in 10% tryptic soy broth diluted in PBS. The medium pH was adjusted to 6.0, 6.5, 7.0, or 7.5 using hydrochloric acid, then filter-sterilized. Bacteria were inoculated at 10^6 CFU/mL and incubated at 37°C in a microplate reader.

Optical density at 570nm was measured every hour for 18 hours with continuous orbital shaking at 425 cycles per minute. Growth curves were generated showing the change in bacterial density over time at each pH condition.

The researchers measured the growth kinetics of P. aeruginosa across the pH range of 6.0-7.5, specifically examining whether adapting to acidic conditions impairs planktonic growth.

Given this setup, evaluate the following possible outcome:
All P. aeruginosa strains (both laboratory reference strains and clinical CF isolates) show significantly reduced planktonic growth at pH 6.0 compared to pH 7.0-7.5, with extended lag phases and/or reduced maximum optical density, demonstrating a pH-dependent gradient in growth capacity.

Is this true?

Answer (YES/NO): NO